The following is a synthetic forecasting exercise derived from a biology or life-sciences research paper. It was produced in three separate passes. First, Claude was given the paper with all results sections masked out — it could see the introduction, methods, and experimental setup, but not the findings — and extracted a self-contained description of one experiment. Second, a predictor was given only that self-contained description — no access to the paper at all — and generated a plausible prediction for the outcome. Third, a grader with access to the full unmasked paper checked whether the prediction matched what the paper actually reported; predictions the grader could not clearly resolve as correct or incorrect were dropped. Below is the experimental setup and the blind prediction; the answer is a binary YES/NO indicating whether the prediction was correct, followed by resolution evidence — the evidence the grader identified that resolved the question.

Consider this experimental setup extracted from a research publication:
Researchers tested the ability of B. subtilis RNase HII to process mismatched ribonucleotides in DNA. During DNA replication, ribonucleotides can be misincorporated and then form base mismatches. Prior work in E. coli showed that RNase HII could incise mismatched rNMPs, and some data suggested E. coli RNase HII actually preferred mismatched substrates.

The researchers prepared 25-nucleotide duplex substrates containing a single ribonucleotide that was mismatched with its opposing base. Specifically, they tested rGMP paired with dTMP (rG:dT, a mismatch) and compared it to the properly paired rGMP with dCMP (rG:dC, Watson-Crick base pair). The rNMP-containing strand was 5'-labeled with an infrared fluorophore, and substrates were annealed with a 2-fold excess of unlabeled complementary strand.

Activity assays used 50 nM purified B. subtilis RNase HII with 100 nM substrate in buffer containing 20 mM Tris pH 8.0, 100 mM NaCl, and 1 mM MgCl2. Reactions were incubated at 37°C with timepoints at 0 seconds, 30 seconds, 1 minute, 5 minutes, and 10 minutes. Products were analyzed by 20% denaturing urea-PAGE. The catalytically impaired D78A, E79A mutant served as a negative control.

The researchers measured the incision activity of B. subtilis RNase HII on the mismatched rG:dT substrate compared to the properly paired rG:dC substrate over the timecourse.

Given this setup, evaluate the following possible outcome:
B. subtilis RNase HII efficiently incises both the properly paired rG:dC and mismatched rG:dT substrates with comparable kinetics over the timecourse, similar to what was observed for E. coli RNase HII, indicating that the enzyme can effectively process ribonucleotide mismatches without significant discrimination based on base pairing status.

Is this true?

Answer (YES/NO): NO